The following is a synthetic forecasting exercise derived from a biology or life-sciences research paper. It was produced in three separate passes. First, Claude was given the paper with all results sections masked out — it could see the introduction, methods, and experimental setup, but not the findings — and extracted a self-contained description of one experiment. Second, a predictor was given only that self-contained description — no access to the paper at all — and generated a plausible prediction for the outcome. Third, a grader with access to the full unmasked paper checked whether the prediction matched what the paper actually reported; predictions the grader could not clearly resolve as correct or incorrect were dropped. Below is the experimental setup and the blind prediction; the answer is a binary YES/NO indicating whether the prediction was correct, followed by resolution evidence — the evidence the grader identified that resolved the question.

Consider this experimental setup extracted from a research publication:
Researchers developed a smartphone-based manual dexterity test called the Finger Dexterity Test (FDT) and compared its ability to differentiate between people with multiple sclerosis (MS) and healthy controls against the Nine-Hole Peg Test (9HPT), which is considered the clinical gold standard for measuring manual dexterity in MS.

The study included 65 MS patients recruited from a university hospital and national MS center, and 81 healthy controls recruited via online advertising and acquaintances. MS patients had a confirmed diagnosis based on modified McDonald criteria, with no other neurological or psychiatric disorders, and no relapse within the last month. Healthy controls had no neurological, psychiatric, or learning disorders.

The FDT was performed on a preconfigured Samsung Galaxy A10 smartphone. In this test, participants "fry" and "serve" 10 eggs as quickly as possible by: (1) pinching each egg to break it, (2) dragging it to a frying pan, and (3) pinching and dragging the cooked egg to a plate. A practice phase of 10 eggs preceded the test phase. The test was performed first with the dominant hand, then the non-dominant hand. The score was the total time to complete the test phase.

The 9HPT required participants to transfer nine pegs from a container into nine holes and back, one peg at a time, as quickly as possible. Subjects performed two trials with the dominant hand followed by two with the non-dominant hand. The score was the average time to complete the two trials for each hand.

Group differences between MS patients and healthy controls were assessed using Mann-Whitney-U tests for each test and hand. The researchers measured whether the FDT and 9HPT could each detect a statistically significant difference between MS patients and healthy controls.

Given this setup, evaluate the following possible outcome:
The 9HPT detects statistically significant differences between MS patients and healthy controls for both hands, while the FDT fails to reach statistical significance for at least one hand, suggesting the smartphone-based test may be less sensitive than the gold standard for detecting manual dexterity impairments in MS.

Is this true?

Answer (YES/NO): NO